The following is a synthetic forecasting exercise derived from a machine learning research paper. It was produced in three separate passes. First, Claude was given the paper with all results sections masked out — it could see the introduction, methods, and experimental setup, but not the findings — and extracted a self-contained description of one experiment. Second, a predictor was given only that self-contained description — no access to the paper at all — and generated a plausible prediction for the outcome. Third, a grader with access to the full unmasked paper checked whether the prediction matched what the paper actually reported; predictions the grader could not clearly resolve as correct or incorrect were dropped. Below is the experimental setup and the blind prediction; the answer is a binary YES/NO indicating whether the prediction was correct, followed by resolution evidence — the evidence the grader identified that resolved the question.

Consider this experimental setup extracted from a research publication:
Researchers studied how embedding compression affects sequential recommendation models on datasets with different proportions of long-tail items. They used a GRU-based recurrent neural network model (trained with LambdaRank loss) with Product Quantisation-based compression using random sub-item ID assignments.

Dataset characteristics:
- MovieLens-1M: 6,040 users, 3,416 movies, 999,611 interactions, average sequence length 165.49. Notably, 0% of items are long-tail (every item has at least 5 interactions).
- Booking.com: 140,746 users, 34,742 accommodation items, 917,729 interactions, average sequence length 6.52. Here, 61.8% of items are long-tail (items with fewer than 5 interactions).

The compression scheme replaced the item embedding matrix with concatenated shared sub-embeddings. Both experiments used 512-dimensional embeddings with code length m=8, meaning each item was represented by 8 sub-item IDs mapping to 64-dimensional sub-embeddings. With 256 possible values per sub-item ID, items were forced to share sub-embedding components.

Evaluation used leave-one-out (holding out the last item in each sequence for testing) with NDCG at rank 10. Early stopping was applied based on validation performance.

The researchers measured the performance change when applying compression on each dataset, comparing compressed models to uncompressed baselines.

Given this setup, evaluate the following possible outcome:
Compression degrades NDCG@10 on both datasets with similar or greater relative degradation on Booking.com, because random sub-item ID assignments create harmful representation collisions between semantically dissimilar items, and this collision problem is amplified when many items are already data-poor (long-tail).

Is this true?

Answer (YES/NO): NO